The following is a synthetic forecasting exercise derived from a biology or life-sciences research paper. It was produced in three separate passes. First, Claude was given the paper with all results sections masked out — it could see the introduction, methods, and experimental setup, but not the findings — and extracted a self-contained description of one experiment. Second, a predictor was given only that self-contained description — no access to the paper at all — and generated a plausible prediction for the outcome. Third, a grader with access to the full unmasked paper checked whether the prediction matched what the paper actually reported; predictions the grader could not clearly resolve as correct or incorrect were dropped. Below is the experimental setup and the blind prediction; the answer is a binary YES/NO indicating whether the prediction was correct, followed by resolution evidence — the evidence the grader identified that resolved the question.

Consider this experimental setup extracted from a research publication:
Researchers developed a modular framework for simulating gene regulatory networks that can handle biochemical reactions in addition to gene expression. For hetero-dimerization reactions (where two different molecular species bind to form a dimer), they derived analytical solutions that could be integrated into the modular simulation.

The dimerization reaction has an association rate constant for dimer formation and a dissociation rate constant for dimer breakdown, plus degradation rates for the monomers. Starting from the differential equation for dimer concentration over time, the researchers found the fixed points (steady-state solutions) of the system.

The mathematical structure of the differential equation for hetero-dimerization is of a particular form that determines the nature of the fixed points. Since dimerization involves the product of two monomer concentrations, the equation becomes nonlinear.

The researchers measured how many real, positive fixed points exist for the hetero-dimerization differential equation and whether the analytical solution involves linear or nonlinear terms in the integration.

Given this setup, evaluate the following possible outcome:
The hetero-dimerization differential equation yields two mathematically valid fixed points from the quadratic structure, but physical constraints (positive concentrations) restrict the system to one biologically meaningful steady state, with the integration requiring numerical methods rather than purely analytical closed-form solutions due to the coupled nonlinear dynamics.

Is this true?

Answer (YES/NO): NO